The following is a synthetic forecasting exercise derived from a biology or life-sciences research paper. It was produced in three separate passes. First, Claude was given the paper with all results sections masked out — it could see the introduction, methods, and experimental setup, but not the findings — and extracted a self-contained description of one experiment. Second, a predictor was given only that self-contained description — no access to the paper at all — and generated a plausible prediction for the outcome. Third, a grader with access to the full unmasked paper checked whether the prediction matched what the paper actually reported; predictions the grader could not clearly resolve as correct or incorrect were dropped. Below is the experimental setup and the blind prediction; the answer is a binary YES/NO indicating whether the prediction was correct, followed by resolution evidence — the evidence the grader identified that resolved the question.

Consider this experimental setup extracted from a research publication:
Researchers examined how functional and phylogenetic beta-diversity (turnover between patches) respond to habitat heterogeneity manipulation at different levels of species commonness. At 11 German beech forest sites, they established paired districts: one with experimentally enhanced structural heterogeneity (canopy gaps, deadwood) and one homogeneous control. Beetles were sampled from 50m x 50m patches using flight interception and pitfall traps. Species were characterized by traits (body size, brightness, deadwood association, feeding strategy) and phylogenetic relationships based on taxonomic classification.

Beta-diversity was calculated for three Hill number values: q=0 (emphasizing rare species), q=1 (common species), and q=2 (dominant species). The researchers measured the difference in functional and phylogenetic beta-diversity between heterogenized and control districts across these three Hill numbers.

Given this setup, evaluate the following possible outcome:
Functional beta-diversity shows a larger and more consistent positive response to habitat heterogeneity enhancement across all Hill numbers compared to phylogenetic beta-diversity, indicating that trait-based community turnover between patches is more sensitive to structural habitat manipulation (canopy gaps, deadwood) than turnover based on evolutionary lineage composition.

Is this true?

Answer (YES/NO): NO